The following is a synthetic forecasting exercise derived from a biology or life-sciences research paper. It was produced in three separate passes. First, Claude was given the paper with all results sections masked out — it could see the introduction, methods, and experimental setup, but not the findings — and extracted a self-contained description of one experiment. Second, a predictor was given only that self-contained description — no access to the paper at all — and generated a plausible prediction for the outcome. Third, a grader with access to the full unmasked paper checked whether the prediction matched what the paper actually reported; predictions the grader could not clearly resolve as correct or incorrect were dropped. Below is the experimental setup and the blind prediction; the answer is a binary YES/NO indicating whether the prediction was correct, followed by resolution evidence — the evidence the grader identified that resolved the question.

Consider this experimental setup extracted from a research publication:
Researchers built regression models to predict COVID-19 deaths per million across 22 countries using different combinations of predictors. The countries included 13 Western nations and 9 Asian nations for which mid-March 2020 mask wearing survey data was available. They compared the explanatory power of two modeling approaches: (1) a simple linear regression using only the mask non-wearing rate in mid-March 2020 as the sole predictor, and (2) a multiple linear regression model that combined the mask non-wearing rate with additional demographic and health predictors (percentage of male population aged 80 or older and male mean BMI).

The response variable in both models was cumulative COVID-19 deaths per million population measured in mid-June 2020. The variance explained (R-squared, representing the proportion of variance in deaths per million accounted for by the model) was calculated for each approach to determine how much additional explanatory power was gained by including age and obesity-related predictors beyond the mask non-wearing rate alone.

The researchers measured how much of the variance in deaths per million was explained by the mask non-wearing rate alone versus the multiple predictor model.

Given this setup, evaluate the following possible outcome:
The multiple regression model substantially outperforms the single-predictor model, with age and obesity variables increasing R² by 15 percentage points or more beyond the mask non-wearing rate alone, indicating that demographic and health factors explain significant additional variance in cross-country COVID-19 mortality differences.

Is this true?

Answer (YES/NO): NO